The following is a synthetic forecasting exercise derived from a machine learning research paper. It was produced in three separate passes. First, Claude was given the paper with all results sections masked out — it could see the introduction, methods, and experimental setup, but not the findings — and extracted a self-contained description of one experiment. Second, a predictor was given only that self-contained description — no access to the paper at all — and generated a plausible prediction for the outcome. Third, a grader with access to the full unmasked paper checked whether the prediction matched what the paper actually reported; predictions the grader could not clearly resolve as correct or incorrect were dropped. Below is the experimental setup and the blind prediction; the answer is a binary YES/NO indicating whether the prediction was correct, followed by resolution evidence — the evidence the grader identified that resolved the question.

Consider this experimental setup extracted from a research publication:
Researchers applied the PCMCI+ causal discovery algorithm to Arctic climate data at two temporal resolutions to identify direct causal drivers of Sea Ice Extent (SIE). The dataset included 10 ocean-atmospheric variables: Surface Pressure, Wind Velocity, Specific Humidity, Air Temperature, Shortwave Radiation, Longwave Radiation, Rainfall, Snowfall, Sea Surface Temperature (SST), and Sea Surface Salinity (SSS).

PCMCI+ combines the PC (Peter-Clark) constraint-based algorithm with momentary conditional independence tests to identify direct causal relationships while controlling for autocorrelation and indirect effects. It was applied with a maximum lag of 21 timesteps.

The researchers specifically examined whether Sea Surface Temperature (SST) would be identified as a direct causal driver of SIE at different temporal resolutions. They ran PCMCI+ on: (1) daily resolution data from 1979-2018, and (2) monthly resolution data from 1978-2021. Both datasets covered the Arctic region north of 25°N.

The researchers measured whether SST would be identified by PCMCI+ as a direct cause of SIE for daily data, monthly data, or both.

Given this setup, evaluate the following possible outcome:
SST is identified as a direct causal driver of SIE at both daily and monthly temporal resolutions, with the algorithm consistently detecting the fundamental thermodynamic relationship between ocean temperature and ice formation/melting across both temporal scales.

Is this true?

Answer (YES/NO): NO